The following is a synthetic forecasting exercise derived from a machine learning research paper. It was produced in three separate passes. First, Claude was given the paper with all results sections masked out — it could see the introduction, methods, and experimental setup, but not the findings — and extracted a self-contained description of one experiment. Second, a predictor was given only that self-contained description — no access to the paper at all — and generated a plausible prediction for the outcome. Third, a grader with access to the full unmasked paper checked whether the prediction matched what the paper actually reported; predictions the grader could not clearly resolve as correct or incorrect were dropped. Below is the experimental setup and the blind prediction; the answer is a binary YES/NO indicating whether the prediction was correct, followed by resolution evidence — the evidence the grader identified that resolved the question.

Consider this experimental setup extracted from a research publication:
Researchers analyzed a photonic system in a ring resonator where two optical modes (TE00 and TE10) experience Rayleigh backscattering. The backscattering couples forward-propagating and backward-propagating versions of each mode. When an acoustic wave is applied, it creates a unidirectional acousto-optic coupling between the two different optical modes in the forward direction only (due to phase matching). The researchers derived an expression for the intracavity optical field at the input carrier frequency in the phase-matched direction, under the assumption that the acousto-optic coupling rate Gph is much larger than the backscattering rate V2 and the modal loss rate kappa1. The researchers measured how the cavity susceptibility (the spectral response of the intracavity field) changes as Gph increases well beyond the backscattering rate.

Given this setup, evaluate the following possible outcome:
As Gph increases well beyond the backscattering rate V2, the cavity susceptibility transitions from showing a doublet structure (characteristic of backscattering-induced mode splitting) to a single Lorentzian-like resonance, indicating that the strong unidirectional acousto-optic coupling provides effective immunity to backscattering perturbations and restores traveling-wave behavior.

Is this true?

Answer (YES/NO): NO